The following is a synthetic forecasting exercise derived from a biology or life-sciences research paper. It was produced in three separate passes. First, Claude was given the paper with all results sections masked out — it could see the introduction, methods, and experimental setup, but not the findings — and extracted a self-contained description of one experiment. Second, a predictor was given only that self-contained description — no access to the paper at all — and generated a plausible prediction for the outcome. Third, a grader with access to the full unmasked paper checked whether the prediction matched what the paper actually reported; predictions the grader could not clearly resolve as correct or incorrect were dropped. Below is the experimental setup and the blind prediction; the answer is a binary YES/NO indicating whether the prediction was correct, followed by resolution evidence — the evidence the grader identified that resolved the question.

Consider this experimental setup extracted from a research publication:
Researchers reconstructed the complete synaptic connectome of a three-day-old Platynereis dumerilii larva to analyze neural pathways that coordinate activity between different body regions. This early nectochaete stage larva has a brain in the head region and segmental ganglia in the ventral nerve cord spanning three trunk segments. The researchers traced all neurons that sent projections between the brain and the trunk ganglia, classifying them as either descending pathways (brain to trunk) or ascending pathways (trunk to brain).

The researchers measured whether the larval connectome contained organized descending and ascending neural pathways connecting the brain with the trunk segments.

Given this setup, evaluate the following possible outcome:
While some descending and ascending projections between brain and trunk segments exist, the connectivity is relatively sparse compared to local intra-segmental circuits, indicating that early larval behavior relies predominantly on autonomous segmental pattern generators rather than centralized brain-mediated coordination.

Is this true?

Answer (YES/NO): NO